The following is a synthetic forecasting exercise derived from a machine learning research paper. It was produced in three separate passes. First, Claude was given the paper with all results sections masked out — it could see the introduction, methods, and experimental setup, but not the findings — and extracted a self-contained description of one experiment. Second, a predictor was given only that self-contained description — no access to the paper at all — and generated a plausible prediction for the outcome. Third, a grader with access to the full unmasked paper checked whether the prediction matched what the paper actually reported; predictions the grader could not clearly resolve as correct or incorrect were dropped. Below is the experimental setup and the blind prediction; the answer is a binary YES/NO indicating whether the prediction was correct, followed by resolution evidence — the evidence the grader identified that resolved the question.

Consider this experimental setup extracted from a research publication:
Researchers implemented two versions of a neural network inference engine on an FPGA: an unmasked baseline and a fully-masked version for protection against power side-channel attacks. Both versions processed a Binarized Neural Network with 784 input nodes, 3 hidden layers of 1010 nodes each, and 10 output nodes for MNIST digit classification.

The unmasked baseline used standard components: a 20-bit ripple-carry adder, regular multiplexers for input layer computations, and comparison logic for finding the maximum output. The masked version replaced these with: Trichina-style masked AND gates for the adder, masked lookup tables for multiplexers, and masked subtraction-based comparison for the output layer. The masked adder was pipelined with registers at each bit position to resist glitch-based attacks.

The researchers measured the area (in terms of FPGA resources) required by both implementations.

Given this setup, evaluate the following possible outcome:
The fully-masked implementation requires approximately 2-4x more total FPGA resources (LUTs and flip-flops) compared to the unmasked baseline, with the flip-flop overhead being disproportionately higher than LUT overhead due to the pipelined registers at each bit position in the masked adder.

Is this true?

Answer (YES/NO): NO